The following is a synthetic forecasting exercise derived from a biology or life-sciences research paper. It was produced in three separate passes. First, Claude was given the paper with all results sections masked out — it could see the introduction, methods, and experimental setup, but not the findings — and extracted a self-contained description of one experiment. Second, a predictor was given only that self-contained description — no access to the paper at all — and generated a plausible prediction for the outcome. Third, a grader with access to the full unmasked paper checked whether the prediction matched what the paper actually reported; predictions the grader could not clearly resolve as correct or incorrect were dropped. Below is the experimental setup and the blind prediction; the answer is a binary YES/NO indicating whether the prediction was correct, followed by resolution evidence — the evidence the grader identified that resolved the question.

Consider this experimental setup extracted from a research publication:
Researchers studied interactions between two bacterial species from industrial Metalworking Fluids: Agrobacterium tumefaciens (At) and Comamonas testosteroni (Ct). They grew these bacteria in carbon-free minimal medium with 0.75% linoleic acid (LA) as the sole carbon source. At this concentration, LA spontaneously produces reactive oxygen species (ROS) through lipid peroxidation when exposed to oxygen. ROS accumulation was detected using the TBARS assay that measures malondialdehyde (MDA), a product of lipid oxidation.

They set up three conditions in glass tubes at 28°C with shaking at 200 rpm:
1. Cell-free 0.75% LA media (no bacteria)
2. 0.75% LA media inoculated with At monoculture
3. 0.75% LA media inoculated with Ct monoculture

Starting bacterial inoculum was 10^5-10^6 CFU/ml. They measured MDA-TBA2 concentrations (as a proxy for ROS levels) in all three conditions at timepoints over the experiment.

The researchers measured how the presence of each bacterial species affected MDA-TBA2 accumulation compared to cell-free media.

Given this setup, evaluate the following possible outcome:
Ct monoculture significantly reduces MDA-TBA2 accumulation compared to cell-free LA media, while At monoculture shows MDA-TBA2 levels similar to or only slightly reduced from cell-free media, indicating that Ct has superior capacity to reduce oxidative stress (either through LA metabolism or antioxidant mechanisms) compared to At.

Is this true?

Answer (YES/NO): YES